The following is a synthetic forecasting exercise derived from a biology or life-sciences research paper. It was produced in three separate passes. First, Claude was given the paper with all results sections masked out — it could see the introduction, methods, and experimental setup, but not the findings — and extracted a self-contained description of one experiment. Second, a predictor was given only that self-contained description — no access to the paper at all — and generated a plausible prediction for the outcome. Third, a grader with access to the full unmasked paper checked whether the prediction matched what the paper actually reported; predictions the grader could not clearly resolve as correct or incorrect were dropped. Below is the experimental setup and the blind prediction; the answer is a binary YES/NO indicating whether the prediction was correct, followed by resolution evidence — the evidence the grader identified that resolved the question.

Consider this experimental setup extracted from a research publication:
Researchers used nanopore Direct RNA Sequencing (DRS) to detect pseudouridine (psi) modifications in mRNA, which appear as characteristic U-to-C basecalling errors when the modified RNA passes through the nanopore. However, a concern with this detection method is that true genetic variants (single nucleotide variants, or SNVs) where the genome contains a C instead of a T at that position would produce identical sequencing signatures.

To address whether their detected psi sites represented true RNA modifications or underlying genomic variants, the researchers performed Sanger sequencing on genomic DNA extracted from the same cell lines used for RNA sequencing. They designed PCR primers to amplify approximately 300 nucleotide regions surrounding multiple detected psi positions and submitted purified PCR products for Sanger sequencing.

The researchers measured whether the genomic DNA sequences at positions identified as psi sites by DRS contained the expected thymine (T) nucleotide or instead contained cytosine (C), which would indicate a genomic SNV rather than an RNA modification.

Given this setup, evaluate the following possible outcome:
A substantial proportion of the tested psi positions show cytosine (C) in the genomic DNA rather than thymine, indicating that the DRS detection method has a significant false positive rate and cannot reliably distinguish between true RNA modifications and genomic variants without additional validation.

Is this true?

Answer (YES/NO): NO